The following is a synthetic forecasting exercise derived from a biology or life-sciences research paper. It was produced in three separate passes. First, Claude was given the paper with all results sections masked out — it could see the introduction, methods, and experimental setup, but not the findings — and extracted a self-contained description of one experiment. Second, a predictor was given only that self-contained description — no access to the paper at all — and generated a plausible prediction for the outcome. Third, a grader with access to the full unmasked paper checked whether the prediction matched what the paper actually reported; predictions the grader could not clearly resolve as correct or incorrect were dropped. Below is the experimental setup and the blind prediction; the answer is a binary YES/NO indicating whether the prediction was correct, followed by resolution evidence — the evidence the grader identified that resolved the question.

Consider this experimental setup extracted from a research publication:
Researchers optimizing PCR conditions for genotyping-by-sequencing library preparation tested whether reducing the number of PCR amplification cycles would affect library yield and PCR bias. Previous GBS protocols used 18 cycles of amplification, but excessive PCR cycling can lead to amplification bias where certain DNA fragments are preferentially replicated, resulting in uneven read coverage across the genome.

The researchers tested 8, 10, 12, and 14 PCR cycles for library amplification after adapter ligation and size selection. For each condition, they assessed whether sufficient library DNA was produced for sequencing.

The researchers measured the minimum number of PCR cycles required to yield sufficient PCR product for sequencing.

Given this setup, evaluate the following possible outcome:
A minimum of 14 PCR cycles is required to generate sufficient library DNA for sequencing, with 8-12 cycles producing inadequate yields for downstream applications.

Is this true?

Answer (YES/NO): NO